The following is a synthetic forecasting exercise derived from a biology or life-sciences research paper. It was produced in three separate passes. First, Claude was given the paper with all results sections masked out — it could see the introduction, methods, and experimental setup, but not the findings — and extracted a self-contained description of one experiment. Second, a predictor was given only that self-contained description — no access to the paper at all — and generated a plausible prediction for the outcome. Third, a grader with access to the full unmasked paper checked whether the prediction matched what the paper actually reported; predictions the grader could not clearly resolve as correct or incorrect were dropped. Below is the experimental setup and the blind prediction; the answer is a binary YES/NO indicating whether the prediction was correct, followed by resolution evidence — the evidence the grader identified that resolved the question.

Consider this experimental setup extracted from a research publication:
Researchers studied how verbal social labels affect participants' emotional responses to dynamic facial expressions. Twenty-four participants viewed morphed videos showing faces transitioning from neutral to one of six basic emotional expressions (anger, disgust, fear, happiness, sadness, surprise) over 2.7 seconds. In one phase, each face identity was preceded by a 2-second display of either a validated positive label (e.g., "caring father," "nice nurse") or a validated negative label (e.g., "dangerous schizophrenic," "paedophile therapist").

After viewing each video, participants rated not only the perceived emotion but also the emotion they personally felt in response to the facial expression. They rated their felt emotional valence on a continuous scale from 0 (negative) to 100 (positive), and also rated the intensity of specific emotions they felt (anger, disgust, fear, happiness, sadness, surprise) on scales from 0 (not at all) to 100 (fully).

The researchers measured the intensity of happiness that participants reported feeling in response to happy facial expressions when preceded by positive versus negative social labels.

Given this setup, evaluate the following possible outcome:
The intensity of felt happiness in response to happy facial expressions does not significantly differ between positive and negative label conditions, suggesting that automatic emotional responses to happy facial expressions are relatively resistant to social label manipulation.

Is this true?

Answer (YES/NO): NO